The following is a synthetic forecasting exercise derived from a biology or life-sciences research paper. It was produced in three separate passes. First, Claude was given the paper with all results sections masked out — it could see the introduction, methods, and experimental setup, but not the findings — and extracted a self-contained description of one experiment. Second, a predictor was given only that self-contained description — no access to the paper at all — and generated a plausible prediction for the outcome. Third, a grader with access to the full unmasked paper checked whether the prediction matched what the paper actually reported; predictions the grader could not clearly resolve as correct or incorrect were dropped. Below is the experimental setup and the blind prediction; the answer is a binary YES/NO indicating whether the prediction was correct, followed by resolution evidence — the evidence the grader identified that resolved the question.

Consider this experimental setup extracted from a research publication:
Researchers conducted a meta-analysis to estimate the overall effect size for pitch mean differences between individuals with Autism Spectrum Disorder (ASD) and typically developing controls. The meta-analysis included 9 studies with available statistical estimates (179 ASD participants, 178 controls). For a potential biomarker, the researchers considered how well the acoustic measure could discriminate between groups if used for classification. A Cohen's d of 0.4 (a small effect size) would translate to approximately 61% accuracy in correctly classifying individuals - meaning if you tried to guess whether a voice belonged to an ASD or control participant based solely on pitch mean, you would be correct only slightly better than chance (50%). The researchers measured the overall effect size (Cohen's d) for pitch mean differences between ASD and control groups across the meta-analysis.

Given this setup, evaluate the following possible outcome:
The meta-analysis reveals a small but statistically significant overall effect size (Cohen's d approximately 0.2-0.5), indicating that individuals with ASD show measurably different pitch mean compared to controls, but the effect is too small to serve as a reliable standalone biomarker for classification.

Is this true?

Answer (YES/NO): YES